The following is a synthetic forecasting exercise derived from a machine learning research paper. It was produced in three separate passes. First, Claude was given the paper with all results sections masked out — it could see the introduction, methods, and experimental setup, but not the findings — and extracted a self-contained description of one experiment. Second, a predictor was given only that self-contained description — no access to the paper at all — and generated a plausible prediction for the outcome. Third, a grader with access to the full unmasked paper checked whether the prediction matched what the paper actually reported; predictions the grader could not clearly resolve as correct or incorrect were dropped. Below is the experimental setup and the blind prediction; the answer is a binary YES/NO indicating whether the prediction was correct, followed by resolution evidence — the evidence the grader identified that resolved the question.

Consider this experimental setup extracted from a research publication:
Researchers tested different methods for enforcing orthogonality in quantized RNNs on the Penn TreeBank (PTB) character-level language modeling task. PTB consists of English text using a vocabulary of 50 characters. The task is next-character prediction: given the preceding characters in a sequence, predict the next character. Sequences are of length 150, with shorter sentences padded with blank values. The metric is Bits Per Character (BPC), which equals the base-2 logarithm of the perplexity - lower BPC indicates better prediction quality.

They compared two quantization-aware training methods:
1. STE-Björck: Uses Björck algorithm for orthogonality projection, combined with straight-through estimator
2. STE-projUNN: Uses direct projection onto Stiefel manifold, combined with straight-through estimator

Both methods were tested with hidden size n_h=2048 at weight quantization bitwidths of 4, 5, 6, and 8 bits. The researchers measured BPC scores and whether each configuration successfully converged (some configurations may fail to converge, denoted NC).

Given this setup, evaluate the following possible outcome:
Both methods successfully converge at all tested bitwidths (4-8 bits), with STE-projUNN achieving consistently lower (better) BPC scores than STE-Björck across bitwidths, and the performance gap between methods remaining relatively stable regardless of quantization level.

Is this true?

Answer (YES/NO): NO